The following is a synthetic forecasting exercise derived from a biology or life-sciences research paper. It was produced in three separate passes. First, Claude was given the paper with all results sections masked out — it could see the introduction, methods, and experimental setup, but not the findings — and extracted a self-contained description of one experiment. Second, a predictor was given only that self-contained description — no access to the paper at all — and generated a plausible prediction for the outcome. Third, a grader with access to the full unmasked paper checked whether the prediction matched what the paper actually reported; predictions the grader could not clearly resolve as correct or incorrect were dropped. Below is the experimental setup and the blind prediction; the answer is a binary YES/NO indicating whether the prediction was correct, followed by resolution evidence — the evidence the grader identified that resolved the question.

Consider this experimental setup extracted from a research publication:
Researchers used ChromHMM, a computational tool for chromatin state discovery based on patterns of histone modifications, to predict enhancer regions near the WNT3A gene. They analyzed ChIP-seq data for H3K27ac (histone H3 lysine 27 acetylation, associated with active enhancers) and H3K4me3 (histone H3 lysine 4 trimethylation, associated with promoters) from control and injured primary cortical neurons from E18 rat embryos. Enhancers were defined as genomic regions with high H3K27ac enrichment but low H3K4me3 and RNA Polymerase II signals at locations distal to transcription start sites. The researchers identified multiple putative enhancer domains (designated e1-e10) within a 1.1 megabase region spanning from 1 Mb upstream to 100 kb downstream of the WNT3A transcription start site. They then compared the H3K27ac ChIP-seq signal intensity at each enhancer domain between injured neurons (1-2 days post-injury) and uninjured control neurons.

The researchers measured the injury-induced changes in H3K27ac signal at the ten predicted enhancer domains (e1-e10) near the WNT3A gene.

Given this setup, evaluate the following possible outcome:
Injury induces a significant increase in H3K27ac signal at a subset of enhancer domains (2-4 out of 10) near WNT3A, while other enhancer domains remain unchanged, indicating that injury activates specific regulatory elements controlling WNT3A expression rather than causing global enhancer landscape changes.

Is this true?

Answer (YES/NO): YES